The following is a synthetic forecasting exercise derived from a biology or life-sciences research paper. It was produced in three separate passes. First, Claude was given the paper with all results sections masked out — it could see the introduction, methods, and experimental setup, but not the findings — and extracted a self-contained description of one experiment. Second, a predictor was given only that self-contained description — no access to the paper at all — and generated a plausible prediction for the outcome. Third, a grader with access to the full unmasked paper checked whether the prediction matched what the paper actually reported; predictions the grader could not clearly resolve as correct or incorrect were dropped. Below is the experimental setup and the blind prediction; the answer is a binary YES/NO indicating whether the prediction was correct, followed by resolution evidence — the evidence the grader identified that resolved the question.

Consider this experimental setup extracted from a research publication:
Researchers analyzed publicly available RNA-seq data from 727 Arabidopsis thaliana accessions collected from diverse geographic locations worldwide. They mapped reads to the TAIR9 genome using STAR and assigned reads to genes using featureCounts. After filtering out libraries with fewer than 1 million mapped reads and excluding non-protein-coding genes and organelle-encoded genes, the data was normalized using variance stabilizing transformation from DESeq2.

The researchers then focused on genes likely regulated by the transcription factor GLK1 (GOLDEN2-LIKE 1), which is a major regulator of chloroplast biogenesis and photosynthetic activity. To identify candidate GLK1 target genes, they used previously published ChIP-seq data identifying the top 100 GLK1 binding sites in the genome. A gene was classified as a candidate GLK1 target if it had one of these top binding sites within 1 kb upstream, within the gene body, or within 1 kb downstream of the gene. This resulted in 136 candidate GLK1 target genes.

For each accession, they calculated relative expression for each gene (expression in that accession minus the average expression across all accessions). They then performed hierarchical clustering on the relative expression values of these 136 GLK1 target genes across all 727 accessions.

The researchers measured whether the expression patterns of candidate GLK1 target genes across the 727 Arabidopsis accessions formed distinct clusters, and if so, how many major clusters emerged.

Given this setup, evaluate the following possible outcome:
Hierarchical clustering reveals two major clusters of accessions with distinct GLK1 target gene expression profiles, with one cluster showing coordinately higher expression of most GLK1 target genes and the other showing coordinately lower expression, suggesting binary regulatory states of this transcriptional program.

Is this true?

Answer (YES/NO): NO